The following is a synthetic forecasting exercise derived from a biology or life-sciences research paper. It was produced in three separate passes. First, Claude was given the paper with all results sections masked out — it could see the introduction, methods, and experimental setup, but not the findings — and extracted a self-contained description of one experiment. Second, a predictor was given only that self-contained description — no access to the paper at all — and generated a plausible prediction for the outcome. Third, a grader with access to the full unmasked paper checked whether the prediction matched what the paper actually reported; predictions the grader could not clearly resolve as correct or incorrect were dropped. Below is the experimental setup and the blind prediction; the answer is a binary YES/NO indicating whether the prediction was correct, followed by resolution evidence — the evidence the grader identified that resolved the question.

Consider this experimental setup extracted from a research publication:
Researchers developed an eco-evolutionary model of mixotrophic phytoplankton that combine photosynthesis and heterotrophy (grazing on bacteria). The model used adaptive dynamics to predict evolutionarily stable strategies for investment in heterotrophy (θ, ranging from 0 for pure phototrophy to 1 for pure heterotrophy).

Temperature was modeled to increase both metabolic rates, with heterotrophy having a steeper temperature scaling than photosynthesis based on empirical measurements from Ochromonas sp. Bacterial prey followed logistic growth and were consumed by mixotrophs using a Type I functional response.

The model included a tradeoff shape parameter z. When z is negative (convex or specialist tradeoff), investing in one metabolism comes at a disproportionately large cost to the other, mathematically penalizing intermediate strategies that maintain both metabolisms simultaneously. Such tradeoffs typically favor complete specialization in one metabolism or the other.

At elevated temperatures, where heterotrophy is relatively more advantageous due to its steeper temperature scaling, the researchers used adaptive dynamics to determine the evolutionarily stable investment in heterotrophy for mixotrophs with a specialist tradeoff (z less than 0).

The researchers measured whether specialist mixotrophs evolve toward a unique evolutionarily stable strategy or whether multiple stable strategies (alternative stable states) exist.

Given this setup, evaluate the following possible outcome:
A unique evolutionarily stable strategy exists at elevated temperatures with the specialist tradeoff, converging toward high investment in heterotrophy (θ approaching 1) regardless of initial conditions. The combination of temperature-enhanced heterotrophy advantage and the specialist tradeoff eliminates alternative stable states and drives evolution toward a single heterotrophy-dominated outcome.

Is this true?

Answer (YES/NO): NO